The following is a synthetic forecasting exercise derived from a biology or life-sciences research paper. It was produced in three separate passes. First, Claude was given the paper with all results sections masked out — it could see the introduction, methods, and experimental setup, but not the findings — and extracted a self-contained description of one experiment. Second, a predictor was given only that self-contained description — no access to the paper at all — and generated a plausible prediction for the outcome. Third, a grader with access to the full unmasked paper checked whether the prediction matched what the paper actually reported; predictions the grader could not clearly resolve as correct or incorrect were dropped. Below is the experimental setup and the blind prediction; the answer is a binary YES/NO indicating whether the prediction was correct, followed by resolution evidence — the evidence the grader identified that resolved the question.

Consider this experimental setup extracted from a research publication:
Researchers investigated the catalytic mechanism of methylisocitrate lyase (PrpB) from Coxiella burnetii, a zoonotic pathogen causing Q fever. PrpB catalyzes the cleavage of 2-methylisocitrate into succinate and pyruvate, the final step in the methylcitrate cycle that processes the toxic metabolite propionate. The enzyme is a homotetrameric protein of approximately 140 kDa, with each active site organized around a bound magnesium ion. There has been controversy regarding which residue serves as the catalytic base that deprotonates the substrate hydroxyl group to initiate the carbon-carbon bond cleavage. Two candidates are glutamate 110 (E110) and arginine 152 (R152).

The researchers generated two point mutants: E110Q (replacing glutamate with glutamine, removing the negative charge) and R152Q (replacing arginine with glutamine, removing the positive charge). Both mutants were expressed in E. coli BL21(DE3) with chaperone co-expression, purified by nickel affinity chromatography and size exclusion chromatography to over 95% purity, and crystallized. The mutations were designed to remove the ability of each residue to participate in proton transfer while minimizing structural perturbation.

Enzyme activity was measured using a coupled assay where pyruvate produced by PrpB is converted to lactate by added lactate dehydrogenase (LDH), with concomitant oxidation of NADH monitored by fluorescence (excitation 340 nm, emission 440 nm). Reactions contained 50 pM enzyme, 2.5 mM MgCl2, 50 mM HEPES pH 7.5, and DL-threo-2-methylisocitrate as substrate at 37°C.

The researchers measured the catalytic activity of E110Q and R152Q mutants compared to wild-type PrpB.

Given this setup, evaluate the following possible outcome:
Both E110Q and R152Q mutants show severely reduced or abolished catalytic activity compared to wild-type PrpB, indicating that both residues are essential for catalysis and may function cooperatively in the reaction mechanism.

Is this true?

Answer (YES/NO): YES